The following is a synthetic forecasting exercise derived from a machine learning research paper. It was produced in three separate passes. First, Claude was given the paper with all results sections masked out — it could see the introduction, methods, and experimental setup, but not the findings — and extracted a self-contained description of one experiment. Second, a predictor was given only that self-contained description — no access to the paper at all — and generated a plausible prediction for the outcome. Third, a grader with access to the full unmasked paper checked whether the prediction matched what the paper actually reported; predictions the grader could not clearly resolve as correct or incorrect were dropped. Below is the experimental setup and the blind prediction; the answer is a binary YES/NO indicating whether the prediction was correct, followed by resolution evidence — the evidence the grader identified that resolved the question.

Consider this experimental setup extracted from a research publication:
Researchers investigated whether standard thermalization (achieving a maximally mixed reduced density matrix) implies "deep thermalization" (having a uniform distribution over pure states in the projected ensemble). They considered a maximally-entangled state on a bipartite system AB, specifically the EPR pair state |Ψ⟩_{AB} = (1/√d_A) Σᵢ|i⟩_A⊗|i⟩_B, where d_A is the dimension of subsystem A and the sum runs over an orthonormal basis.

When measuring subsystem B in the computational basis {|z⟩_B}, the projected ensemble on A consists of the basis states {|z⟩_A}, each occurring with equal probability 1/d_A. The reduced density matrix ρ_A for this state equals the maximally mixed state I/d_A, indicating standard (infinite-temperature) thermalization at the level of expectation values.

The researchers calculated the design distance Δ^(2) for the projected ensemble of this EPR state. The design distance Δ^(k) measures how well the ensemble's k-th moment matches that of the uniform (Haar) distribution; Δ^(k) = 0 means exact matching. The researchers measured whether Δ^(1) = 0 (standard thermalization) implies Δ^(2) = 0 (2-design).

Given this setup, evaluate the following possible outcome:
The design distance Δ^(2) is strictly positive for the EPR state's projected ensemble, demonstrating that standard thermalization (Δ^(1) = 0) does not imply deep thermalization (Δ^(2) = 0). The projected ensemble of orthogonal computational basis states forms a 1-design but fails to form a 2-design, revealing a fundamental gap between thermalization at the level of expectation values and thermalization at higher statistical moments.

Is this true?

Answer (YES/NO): YES